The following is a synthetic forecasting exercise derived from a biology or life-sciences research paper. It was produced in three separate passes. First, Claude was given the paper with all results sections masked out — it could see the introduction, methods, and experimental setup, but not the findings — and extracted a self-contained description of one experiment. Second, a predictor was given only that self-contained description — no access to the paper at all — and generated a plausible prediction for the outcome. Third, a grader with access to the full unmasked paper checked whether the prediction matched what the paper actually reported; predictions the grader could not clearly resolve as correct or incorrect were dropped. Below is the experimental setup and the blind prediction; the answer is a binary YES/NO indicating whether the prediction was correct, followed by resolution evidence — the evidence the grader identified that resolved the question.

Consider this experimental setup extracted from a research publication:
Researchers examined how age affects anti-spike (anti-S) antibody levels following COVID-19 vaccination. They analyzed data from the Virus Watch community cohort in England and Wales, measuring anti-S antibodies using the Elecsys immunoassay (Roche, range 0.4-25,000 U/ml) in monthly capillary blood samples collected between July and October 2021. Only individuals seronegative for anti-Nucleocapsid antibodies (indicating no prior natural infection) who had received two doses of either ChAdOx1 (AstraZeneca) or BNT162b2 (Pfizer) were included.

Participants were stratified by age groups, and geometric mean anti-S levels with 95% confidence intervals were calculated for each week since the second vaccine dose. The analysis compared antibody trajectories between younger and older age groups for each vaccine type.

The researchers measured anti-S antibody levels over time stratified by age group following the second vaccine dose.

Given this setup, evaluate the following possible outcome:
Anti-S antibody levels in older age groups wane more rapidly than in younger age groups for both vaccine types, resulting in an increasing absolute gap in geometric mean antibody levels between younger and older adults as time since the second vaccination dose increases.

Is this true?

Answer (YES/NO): NO